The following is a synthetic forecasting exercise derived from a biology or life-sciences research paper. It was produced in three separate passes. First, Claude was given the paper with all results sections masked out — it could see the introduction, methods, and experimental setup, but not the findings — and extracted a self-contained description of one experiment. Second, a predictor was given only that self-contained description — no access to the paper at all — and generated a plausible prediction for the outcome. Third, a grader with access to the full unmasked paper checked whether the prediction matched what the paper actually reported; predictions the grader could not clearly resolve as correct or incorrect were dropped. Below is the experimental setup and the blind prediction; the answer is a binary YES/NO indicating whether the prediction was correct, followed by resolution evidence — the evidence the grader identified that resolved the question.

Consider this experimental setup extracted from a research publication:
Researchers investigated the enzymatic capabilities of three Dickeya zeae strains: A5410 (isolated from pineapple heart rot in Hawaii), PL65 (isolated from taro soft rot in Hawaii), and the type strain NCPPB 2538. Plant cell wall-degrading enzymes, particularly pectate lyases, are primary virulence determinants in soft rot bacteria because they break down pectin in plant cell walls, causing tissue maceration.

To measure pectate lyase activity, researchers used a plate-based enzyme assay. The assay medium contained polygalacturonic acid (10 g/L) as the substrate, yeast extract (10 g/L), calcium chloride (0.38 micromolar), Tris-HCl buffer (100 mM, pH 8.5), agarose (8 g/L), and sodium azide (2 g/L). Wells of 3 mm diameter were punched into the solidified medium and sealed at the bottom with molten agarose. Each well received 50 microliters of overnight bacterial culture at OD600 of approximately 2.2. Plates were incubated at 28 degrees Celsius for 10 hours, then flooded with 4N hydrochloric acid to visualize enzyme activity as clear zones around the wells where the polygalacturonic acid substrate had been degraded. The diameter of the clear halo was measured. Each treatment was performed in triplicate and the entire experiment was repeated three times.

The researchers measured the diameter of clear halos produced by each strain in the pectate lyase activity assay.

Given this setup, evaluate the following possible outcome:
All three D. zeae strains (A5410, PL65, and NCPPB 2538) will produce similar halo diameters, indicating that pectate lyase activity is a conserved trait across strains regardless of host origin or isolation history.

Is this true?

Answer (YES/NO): YES